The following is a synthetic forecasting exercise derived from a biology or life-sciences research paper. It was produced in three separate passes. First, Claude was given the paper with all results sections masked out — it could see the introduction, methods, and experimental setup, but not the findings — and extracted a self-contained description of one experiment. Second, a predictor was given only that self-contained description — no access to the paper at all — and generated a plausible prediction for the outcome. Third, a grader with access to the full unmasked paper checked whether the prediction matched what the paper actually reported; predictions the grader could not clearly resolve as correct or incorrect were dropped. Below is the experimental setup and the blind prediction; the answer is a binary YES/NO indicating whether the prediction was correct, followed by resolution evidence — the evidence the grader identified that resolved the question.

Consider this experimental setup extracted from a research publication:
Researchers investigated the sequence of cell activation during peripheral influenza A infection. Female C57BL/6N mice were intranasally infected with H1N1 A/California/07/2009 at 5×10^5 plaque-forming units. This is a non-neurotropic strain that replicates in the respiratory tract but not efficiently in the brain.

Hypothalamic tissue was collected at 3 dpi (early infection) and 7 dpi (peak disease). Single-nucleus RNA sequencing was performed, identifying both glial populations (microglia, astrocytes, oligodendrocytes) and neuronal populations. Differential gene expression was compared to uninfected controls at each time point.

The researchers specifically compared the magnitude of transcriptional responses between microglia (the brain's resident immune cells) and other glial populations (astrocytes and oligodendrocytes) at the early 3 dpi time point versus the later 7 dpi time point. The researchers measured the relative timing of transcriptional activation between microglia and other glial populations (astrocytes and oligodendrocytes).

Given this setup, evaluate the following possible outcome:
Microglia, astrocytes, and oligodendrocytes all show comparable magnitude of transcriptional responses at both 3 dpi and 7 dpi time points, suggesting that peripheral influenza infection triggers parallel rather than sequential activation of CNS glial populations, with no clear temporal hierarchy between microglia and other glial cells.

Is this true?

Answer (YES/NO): NO